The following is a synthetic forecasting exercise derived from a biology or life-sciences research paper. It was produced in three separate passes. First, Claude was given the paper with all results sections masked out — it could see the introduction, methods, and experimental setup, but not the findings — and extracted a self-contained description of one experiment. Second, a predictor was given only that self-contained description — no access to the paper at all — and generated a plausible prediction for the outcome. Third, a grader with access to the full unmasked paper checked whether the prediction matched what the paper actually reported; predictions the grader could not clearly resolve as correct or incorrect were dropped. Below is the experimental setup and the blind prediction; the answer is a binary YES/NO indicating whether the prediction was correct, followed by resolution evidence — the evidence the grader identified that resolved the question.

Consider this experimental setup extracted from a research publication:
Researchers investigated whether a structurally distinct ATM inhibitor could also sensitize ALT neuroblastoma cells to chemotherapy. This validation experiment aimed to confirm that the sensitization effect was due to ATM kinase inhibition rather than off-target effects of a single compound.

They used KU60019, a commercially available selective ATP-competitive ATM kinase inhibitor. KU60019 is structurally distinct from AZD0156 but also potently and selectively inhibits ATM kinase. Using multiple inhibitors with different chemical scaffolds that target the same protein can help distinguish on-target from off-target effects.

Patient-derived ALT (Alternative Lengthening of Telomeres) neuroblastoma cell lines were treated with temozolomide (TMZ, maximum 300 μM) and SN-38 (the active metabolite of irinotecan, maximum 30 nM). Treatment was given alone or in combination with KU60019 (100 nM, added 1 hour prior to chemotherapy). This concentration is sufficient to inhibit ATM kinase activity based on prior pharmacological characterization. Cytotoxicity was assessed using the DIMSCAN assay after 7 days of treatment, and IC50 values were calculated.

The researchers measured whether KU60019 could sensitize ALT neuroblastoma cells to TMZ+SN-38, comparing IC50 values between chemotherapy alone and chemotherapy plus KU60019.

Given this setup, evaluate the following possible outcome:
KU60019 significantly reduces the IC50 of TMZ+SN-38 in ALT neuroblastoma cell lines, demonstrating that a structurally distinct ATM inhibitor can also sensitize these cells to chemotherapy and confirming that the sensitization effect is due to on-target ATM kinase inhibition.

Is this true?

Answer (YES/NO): YES